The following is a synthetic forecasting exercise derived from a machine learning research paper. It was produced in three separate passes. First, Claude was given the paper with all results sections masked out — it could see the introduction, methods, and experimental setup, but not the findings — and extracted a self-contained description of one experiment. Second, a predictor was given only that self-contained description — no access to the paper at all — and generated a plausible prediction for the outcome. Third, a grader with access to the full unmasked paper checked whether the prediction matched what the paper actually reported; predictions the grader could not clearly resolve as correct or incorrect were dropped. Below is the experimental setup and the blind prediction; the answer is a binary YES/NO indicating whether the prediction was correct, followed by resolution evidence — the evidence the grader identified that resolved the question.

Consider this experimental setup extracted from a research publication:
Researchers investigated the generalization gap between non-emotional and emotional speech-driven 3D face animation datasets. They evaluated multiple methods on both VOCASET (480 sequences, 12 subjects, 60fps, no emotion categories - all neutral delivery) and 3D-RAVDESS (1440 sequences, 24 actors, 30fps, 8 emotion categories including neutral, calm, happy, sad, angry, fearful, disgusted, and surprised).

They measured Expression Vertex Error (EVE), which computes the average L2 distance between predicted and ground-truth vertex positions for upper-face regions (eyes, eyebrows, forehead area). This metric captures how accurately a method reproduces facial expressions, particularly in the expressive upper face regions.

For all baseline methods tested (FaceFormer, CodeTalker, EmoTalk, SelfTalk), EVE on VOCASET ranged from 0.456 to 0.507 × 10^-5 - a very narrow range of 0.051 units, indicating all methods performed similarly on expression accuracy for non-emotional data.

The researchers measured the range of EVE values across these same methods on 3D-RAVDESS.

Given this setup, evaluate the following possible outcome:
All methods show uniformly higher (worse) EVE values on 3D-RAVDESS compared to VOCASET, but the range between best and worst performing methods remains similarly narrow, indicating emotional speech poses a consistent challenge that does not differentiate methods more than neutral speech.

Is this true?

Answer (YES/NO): NO